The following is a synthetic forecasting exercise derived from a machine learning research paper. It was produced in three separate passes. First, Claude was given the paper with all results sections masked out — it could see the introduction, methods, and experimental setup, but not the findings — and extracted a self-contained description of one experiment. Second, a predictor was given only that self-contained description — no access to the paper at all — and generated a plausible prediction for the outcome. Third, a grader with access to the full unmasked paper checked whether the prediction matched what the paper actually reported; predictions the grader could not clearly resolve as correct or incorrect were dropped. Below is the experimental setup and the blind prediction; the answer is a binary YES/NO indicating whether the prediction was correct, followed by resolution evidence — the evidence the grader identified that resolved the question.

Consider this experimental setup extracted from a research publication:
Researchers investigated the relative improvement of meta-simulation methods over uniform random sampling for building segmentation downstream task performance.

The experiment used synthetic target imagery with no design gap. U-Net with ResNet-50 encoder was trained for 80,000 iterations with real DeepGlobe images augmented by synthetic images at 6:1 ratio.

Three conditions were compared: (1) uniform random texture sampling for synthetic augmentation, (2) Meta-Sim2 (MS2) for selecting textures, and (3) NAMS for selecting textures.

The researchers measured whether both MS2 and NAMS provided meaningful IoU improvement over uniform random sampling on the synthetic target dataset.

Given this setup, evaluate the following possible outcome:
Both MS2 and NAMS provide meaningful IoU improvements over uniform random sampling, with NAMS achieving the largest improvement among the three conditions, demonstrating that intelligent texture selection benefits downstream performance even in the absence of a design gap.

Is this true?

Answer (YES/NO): YES